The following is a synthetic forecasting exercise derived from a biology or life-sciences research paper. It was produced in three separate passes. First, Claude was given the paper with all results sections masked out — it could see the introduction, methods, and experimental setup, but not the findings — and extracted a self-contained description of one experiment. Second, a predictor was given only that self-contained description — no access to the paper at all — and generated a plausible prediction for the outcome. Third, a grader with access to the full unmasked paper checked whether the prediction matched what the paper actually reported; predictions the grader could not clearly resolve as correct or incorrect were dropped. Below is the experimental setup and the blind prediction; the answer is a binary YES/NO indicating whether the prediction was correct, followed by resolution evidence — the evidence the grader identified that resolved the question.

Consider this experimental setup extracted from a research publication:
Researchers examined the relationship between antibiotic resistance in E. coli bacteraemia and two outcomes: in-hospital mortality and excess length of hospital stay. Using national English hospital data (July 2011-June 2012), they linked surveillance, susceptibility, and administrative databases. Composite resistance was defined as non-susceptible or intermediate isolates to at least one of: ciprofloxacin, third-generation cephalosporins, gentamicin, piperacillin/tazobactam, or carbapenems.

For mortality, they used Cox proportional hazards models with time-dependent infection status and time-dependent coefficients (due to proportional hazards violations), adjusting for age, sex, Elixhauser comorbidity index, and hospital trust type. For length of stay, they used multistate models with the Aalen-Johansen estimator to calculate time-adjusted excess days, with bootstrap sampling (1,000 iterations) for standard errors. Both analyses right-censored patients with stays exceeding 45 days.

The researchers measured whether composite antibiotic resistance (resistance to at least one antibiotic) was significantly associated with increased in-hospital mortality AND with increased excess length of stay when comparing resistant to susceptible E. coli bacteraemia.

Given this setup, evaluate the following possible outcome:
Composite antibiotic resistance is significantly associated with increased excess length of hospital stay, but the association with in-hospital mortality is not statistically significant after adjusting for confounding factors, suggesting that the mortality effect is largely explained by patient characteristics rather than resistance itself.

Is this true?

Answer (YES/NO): YES